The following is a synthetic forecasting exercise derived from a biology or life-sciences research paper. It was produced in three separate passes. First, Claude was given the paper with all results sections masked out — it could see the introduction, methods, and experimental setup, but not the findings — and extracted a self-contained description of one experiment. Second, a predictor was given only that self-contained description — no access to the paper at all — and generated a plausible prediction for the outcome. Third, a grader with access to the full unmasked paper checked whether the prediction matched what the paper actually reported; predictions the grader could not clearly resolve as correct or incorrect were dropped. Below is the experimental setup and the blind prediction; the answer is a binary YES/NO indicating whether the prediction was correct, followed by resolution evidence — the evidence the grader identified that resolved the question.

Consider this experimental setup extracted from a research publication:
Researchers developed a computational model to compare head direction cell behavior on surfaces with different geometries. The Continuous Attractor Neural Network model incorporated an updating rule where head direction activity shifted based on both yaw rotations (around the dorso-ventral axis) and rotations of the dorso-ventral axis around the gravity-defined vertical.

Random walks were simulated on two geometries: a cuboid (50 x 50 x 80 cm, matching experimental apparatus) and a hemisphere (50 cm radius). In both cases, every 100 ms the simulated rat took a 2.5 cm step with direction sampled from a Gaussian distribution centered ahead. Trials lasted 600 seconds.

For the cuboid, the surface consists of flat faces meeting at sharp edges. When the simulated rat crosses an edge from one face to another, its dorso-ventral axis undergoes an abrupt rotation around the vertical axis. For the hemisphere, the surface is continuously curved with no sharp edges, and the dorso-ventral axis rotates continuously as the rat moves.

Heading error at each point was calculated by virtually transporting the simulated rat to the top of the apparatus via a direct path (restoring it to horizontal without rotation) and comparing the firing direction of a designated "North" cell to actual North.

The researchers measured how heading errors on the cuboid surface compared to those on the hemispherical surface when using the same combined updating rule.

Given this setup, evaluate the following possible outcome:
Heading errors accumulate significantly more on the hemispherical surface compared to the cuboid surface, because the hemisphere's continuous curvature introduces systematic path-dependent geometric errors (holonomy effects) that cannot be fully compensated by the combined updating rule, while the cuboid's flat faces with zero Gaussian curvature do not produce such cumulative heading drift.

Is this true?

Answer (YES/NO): NO